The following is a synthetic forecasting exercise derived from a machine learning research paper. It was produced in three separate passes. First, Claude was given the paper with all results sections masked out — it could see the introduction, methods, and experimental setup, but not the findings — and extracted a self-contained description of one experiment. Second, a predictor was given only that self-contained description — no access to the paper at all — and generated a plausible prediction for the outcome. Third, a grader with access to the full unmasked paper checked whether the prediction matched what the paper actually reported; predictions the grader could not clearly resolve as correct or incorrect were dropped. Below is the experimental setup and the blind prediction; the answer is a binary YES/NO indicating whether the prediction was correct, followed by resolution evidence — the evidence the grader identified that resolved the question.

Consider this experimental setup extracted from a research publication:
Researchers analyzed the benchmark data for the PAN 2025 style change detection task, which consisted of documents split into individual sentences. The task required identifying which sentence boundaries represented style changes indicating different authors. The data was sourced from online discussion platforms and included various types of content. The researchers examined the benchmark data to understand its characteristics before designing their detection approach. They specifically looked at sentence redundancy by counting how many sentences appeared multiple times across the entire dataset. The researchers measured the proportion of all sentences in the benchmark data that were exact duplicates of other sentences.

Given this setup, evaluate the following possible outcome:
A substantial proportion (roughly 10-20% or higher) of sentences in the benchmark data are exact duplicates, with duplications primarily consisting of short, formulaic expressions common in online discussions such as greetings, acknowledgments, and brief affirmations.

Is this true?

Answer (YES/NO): NO